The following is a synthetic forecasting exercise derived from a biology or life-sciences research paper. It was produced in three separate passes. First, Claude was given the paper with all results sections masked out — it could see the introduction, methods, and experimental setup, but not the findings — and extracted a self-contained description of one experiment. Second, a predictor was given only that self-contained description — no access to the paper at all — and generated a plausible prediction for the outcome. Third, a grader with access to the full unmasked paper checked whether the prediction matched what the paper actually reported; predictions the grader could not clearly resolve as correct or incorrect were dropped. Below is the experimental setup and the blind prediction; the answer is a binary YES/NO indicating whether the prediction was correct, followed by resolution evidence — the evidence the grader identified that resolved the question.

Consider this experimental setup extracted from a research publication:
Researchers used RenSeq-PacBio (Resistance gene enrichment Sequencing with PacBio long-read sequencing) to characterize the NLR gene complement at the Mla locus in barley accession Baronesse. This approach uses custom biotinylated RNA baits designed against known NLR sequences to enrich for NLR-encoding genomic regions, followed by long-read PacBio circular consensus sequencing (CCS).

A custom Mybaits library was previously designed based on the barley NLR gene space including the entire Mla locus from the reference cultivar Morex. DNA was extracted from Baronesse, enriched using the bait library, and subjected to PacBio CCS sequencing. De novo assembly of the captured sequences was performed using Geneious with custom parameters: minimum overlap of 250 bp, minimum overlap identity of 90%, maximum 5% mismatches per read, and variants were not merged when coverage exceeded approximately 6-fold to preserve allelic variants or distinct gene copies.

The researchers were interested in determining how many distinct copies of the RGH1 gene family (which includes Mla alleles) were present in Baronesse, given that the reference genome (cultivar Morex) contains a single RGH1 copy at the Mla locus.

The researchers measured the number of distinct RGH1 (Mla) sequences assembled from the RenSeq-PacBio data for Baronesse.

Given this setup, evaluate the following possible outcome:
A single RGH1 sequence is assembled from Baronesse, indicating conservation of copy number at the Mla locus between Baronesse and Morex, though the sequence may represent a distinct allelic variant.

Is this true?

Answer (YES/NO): YES